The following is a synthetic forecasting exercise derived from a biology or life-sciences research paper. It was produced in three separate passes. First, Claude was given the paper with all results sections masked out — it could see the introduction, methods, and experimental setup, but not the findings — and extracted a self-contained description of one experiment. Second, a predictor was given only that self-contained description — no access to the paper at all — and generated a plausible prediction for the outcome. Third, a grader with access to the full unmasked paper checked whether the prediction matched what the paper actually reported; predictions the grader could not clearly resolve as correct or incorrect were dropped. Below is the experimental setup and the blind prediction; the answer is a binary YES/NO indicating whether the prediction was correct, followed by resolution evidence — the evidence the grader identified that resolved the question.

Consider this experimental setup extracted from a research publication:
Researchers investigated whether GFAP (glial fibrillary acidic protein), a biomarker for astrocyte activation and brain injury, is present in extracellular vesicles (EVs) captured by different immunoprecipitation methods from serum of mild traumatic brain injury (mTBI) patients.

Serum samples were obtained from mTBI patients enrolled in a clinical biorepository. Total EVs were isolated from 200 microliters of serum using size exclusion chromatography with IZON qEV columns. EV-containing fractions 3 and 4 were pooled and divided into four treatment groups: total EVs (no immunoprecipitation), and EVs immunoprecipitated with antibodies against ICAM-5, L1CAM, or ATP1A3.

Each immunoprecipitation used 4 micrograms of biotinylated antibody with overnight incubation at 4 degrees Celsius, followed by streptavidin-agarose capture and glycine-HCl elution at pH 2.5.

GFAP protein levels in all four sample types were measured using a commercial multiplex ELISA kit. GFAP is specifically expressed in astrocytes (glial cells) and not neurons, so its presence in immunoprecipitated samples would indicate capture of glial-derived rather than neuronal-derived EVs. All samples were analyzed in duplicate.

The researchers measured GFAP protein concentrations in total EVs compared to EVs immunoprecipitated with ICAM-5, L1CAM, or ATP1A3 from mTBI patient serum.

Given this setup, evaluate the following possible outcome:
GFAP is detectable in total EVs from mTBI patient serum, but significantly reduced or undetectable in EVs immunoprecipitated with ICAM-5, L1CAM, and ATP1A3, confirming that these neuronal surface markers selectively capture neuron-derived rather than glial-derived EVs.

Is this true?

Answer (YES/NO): NO